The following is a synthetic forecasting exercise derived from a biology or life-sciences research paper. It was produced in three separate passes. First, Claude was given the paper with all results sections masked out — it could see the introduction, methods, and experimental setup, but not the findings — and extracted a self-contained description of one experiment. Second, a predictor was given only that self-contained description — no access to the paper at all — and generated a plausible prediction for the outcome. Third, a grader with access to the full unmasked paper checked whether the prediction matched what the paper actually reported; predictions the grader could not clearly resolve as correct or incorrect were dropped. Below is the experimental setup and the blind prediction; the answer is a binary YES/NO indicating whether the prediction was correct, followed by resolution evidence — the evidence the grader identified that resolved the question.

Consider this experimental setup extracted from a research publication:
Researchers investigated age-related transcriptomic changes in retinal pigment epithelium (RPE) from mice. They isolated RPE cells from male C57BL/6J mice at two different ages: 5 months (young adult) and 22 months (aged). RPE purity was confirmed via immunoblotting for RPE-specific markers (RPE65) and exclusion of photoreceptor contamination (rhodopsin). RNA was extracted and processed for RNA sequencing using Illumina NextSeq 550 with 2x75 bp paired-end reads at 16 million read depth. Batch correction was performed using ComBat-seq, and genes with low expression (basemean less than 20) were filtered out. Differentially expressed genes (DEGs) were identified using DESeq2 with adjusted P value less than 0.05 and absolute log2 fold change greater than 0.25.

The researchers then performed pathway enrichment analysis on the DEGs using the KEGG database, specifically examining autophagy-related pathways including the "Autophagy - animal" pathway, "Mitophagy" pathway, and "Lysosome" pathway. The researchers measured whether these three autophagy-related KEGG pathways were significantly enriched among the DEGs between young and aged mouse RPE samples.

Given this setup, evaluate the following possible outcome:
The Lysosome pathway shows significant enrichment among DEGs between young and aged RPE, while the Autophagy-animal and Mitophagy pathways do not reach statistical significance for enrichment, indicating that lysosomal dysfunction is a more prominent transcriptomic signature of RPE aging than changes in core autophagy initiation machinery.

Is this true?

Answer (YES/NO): NO